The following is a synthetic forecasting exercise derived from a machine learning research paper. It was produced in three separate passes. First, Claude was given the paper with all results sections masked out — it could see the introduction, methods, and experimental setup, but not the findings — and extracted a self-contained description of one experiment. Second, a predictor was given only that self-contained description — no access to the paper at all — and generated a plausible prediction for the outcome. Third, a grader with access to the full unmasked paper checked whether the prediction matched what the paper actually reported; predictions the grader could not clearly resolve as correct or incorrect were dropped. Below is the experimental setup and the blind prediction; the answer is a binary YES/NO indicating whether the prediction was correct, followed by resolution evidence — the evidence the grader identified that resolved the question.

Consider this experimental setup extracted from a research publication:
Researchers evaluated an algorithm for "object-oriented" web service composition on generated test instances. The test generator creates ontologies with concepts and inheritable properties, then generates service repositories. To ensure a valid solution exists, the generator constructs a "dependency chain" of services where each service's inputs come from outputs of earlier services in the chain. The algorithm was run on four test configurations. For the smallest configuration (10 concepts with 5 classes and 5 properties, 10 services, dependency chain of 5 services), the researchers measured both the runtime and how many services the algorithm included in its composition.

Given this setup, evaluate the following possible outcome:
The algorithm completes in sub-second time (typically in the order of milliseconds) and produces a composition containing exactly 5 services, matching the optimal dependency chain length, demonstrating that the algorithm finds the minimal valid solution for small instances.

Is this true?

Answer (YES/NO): NO